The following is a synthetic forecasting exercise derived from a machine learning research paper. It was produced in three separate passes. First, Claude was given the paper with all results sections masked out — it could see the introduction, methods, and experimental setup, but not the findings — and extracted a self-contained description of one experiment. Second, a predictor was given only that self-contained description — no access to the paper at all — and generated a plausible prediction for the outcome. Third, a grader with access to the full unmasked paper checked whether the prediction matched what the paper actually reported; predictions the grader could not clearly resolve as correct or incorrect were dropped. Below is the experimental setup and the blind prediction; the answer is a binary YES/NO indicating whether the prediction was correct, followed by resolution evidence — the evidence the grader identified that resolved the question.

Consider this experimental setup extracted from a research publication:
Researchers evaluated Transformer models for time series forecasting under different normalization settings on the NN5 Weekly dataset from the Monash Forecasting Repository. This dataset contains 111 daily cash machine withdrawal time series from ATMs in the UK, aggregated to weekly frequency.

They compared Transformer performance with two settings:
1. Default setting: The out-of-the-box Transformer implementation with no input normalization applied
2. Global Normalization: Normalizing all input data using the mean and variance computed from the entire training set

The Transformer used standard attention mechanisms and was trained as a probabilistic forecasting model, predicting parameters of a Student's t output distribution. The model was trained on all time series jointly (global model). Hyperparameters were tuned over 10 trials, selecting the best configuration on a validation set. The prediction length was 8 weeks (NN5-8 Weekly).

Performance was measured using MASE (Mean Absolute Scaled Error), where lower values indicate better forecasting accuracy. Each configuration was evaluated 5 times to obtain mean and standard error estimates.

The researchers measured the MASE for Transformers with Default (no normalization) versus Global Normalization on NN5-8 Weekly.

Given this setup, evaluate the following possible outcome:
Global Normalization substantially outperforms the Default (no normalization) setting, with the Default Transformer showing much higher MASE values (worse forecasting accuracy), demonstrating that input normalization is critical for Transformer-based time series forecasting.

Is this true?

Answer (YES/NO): YES